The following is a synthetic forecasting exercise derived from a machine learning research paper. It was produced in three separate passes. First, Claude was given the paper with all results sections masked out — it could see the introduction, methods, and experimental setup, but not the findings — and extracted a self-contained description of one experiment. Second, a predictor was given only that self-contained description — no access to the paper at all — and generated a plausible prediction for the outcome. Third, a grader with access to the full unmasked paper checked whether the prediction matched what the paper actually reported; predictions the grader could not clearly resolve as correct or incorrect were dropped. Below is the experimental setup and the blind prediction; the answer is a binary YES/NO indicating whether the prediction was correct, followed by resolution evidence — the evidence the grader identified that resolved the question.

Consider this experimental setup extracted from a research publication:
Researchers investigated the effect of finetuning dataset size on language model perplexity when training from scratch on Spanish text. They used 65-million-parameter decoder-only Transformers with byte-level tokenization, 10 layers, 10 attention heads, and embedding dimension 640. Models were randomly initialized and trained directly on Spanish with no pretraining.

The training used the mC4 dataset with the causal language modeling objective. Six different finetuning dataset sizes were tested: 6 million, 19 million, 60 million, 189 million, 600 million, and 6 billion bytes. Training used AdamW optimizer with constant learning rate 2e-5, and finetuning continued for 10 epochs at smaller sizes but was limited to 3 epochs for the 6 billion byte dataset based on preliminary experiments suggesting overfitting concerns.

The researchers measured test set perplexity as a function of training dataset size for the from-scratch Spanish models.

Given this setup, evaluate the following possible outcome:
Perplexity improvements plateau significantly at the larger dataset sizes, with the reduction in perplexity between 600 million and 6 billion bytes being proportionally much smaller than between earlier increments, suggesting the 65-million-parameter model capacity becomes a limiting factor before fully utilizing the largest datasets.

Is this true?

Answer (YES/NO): NO